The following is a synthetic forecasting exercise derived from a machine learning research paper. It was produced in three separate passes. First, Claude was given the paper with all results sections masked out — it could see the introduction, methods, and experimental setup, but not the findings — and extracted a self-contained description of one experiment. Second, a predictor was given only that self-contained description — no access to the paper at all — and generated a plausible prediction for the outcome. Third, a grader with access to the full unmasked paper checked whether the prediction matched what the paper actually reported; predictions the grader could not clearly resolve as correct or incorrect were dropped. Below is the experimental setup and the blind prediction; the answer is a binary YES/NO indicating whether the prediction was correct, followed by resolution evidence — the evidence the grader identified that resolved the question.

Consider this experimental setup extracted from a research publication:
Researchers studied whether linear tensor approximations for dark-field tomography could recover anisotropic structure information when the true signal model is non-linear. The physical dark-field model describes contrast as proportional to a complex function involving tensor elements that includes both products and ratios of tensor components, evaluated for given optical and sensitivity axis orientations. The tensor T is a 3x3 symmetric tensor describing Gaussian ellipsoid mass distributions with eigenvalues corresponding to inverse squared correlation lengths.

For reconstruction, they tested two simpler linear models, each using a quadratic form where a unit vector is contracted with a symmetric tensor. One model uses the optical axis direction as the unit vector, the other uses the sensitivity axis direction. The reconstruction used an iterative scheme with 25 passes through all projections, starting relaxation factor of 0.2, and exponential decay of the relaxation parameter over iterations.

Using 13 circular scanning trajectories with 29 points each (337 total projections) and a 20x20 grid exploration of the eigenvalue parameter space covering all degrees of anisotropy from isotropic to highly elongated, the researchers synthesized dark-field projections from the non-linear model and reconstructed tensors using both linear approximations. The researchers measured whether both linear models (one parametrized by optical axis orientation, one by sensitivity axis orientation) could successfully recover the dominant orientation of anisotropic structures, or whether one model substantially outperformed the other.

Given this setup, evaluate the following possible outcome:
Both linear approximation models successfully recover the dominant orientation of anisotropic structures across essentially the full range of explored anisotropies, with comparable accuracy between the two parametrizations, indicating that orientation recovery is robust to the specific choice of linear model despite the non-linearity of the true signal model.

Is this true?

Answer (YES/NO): NO